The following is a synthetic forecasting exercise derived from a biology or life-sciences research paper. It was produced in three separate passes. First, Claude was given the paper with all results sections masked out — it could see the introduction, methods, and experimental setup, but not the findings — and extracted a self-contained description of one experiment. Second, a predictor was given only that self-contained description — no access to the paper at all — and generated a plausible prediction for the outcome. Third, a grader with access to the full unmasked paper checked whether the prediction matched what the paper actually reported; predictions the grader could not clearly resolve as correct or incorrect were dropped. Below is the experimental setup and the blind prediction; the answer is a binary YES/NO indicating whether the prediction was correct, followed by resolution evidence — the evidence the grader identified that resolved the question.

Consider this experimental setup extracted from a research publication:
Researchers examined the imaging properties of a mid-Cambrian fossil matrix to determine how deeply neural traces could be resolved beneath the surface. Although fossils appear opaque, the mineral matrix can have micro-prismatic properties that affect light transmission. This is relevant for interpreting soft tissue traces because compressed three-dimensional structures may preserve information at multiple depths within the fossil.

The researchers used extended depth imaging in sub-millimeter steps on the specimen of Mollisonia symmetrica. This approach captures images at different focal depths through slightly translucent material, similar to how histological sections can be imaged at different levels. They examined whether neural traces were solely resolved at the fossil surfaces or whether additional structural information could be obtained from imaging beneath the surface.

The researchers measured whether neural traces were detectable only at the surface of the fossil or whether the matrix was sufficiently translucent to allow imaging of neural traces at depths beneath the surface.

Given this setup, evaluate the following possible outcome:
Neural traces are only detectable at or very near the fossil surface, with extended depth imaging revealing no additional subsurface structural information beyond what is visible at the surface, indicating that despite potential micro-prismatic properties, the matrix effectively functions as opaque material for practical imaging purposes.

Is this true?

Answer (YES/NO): NO